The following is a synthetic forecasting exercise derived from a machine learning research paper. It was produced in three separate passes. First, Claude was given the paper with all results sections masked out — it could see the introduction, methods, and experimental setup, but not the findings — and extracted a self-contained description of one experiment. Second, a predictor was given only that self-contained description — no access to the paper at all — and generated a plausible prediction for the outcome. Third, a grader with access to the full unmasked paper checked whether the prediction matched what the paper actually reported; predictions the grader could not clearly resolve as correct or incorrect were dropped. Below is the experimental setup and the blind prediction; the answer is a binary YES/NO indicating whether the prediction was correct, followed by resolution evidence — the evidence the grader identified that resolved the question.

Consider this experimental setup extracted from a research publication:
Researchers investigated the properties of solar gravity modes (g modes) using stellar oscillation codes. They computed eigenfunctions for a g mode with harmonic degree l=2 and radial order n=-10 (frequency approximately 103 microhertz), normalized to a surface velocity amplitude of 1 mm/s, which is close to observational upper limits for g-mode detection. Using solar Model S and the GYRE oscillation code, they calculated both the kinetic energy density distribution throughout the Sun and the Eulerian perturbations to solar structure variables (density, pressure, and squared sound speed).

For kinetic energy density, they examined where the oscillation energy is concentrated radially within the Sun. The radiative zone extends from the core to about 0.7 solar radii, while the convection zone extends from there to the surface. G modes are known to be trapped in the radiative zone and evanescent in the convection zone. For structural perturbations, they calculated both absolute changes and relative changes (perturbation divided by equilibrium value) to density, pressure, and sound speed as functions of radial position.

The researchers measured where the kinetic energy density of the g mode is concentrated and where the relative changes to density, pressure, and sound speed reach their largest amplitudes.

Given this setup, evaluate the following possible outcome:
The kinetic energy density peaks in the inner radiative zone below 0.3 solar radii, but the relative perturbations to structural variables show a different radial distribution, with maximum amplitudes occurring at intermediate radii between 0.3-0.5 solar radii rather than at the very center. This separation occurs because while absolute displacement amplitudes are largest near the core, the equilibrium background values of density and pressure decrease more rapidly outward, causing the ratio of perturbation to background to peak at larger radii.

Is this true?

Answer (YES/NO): NO